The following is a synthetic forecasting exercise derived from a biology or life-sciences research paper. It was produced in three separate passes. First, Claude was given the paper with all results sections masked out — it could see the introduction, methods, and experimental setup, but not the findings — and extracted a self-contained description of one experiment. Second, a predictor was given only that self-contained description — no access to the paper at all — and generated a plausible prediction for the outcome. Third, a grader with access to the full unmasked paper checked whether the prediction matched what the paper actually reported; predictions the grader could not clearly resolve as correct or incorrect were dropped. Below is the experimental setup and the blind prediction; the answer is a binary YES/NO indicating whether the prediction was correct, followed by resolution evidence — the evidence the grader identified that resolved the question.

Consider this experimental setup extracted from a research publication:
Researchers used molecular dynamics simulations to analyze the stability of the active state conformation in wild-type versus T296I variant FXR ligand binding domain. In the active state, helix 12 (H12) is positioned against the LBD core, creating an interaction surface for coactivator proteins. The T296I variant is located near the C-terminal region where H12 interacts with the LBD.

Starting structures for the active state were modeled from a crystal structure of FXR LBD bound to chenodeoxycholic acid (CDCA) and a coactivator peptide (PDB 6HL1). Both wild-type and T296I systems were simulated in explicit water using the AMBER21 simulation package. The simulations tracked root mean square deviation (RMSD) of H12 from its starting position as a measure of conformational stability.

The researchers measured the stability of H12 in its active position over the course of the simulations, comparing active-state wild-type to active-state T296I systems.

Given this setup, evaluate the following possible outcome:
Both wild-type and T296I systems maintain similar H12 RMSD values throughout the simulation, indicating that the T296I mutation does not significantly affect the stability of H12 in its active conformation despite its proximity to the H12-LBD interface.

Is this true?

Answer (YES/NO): NO